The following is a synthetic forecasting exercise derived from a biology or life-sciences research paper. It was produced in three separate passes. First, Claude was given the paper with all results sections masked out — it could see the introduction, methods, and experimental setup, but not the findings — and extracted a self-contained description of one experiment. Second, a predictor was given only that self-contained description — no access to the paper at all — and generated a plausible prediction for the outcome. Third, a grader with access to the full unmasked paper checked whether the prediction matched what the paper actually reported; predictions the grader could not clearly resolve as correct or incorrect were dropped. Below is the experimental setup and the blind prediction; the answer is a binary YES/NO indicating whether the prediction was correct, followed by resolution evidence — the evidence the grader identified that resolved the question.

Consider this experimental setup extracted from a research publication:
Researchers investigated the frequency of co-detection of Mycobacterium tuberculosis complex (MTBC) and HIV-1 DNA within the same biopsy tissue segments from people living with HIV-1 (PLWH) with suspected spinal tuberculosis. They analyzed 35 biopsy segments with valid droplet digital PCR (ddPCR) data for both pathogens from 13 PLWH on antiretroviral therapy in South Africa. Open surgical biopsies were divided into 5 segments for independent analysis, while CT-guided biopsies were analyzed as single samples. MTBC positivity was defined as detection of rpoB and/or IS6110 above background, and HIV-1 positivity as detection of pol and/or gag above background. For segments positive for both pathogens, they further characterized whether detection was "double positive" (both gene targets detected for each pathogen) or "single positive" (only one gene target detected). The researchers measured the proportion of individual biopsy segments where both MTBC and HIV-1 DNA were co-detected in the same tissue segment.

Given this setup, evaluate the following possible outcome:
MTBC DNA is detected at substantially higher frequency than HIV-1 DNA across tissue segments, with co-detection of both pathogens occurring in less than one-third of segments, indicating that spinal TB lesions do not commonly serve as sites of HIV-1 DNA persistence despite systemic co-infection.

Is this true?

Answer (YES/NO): NO